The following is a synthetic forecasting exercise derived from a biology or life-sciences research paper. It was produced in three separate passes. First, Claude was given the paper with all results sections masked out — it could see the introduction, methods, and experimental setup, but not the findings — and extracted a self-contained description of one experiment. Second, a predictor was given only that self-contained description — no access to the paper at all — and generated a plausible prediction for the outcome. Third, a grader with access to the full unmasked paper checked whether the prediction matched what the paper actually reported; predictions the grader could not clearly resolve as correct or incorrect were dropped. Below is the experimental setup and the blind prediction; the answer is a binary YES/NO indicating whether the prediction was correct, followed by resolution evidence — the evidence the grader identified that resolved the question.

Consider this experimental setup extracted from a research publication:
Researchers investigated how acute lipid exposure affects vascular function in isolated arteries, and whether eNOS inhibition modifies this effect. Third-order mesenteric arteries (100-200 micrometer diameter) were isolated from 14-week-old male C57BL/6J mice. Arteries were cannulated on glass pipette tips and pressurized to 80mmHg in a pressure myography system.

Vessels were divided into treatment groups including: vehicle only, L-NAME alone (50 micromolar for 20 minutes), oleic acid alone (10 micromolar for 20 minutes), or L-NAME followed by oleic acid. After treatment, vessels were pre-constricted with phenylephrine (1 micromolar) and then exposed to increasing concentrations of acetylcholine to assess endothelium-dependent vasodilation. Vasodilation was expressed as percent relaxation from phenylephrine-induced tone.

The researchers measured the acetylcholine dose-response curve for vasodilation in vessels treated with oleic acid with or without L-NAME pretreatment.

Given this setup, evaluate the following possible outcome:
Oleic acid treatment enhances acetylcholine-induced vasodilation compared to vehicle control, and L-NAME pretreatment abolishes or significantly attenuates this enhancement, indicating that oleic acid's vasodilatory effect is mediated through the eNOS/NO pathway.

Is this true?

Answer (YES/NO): NO